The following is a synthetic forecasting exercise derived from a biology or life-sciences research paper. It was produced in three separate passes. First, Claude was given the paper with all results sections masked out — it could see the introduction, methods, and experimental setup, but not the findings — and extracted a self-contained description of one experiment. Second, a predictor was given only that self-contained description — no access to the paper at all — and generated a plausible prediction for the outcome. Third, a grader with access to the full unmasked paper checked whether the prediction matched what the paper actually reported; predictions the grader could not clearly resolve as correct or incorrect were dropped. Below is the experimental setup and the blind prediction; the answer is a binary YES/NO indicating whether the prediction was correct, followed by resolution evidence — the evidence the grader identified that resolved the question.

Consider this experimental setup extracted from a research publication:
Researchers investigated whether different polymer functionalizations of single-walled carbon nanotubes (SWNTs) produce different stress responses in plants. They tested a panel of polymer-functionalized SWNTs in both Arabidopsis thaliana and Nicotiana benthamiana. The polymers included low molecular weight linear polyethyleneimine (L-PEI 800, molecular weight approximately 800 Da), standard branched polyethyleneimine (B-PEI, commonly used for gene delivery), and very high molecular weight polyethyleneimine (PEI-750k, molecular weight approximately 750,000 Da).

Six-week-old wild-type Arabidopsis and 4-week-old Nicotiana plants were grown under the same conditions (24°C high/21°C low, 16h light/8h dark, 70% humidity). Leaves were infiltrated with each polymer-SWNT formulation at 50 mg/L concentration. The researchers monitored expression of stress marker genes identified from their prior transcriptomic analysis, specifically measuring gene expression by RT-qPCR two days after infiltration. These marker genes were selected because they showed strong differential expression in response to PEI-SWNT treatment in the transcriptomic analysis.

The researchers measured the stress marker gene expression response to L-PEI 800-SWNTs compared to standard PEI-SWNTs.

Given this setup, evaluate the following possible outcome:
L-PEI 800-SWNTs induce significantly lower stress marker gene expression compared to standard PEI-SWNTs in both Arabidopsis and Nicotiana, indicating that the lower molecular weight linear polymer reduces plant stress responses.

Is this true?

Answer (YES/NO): YES